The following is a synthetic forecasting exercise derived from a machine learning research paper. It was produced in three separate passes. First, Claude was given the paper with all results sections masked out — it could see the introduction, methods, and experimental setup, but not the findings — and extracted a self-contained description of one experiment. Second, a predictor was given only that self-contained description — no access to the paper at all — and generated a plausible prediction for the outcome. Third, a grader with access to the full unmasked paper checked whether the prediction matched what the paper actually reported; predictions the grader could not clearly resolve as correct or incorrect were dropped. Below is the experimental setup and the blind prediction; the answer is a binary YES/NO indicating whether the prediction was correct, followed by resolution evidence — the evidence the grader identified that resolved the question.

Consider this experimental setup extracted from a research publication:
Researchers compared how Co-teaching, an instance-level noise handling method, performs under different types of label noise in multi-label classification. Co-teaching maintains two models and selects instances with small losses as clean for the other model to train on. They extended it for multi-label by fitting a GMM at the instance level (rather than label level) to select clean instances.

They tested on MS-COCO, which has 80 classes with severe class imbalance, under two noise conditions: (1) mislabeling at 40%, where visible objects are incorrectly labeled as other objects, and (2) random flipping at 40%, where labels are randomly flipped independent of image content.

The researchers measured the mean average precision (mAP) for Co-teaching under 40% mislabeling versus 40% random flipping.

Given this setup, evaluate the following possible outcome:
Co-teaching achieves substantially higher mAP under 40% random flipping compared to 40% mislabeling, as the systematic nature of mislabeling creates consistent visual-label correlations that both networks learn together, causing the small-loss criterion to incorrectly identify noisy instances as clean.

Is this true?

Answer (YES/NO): NO